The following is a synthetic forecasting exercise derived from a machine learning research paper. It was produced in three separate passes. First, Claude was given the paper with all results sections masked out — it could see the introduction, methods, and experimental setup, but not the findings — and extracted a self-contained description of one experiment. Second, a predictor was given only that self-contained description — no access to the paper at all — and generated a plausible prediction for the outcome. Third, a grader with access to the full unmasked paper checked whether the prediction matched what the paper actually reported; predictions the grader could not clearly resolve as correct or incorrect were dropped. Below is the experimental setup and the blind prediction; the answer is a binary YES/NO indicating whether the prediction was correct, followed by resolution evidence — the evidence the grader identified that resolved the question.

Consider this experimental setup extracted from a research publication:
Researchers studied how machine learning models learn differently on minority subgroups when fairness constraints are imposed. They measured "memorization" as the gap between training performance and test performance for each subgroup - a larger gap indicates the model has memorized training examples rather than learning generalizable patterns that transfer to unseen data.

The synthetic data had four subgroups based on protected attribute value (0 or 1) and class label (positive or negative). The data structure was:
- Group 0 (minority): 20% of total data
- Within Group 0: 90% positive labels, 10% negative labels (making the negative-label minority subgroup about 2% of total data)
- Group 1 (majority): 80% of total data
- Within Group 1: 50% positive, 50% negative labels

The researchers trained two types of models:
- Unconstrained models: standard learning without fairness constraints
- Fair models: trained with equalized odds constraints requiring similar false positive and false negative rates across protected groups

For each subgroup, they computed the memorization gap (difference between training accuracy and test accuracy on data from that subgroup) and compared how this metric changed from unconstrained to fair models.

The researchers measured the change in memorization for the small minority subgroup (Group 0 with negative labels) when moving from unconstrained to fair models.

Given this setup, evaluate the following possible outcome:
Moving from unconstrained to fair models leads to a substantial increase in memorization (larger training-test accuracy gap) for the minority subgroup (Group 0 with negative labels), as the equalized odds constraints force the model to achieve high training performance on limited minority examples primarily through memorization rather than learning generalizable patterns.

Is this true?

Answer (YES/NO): YES